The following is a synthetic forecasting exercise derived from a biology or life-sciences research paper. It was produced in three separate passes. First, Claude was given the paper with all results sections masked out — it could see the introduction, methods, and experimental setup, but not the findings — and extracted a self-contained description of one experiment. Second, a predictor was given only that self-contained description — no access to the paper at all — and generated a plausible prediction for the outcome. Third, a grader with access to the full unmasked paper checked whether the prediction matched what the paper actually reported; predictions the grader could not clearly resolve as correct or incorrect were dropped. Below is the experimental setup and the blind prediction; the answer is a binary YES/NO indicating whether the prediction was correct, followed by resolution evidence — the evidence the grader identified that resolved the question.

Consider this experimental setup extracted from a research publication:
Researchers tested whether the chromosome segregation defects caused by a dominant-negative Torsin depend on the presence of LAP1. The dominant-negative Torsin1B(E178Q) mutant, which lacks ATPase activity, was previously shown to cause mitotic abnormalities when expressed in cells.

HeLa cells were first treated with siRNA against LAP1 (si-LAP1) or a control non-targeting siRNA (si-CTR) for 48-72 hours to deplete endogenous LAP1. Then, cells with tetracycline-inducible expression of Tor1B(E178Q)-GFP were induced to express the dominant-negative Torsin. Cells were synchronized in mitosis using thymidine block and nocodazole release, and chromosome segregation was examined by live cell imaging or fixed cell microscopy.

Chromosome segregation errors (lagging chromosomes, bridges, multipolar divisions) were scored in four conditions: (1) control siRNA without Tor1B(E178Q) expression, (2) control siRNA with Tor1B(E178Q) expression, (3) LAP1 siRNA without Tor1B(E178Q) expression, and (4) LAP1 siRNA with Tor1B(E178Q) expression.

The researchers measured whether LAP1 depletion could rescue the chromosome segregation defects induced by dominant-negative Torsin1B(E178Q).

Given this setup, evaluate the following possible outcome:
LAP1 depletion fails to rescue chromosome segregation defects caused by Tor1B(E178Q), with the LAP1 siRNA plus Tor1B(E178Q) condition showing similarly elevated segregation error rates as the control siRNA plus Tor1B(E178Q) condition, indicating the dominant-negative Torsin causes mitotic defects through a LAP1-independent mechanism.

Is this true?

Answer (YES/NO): NO